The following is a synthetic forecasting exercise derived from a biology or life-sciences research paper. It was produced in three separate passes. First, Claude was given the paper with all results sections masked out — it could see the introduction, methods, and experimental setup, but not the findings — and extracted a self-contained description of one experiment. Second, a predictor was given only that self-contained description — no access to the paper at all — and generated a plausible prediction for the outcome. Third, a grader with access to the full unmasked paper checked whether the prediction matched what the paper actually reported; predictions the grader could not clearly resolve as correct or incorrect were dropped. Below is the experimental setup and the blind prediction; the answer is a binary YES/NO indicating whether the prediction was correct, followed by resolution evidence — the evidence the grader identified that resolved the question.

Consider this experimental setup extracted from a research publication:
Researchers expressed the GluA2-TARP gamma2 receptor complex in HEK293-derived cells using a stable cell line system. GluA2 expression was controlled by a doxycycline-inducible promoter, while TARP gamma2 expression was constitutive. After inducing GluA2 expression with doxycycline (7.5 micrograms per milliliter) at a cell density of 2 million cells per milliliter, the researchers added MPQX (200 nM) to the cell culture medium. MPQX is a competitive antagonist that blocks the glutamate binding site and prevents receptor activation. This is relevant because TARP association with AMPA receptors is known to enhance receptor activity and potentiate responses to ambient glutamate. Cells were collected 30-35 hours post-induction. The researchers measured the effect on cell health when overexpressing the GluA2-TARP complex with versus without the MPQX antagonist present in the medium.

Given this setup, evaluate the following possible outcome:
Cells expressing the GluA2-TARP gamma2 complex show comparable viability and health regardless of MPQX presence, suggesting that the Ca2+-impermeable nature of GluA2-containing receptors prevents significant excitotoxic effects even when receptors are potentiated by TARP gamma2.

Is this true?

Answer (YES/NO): NO